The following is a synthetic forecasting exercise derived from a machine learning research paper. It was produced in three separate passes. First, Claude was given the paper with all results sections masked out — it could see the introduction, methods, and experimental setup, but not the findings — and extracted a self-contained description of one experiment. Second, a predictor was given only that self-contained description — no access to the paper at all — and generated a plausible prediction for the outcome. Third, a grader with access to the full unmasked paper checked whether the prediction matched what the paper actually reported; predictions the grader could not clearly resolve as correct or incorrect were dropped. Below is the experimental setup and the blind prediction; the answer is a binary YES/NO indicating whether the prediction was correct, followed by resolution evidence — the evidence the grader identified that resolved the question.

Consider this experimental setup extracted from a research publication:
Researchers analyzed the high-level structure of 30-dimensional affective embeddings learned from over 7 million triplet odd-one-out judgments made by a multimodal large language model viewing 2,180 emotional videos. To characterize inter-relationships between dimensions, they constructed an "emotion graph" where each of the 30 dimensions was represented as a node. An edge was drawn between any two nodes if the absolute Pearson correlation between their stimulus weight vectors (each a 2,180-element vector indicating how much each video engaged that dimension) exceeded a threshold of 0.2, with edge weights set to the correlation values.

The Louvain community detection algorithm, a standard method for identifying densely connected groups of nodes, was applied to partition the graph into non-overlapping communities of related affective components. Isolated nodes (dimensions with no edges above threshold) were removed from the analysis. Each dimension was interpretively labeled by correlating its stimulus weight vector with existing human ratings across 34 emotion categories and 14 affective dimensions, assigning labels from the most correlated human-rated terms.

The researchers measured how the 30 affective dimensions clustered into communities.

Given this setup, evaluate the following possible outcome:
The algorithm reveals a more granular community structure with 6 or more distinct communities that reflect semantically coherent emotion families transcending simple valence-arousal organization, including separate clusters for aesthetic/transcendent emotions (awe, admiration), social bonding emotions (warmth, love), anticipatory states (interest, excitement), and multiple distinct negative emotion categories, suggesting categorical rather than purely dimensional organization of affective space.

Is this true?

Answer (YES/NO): NO